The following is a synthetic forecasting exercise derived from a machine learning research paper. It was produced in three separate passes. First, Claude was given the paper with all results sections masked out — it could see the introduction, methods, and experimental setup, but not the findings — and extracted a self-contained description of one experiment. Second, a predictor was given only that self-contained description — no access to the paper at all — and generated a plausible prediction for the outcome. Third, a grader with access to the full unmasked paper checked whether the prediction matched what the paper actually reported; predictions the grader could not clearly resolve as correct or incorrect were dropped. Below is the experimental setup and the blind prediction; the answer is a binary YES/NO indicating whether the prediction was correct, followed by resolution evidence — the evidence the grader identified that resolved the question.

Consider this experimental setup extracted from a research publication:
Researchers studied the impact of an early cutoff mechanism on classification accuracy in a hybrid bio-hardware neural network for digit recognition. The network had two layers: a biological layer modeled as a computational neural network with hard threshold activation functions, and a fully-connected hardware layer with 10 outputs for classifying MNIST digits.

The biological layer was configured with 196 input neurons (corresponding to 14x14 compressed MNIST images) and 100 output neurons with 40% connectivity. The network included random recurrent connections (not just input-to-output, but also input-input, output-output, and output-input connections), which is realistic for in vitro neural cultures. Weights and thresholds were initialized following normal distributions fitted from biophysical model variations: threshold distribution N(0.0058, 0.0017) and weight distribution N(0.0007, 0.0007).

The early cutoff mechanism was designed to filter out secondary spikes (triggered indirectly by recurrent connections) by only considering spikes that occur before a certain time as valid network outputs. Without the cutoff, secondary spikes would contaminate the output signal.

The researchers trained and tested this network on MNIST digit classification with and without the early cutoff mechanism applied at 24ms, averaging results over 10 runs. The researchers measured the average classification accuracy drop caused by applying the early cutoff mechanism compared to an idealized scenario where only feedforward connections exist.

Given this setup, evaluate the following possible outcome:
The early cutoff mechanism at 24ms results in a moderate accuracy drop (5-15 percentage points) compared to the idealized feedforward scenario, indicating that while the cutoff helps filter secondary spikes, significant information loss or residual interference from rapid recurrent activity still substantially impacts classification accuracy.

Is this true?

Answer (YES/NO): YES